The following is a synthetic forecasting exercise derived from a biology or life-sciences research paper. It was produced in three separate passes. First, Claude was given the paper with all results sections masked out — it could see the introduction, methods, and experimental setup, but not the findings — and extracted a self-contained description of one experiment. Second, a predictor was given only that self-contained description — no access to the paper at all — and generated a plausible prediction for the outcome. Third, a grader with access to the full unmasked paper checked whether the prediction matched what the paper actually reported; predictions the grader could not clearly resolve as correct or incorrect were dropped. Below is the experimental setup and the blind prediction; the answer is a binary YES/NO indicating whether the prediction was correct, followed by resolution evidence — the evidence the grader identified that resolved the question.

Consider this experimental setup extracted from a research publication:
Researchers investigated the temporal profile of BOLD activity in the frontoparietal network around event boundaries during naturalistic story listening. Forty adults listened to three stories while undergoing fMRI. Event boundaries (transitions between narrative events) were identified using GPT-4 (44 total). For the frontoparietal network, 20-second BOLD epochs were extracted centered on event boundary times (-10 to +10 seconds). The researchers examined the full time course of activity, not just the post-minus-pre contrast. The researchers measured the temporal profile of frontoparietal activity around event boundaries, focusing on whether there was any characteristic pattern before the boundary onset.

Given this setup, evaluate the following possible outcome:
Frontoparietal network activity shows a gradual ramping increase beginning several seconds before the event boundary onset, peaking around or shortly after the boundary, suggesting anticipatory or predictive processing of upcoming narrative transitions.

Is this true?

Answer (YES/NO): NO